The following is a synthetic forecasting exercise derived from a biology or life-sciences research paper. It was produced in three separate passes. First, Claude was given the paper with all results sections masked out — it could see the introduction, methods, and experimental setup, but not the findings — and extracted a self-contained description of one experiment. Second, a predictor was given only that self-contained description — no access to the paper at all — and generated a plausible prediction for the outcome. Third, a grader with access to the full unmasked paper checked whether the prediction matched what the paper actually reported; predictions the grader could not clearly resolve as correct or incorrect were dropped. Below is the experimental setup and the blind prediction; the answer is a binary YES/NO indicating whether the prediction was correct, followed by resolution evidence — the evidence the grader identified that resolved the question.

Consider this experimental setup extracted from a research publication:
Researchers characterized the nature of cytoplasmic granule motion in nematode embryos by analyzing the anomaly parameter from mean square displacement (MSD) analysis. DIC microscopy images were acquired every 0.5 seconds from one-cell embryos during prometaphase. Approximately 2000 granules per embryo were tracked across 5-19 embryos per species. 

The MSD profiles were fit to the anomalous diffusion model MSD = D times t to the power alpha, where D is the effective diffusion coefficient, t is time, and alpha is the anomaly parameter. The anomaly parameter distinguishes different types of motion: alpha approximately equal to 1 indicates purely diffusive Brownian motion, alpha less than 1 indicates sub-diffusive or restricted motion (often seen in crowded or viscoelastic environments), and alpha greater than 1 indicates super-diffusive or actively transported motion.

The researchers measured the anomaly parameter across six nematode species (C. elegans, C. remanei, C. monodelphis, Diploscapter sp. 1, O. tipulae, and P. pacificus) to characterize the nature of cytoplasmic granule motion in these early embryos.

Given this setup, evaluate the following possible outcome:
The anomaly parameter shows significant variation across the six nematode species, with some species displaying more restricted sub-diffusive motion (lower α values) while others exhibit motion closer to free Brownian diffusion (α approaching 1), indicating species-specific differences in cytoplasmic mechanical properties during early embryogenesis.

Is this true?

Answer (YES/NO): NO